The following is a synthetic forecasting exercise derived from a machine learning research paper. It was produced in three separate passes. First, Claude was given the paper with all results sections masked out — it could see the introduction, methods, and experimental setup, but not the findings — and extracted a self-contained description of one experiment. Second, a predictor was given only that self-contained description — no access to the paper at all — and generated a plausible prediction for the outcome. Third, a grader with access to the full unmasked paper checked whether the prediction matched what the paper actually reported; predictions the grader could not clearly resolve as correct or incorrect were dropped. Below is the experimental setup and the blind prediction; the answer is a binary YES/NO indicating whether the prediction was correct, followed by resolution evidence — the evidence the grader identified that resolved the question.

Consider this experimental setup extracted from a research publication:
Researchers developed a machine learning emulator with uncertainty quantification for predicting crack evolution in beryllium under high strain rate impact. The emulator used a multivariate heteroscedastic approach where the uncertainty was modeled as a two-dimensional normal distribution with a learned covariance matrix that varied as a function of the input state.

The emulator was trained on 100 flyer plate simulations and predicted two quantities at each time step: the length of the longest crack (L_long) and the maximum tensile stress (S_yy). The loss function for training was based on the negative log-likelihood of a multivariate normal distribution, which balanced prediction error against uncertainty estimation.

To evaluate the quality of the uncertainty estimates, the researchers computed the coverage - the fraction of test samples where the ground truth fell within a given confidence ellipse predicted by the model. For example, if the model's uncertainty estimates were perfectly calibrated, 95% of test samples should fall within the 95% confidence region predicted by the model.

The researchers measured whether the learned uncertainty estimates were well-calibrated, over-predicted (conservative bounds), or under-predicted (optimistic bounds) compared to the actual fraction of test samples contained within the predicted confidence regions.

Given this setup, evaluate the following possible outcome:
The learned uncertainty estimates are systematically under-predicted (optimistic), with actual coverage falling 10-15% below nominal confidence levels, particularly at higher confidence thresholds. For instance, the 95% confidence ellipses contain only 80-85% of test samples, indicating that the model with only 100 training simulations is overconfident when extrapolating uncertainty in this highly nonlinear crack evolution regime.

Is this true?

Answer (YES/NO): NO